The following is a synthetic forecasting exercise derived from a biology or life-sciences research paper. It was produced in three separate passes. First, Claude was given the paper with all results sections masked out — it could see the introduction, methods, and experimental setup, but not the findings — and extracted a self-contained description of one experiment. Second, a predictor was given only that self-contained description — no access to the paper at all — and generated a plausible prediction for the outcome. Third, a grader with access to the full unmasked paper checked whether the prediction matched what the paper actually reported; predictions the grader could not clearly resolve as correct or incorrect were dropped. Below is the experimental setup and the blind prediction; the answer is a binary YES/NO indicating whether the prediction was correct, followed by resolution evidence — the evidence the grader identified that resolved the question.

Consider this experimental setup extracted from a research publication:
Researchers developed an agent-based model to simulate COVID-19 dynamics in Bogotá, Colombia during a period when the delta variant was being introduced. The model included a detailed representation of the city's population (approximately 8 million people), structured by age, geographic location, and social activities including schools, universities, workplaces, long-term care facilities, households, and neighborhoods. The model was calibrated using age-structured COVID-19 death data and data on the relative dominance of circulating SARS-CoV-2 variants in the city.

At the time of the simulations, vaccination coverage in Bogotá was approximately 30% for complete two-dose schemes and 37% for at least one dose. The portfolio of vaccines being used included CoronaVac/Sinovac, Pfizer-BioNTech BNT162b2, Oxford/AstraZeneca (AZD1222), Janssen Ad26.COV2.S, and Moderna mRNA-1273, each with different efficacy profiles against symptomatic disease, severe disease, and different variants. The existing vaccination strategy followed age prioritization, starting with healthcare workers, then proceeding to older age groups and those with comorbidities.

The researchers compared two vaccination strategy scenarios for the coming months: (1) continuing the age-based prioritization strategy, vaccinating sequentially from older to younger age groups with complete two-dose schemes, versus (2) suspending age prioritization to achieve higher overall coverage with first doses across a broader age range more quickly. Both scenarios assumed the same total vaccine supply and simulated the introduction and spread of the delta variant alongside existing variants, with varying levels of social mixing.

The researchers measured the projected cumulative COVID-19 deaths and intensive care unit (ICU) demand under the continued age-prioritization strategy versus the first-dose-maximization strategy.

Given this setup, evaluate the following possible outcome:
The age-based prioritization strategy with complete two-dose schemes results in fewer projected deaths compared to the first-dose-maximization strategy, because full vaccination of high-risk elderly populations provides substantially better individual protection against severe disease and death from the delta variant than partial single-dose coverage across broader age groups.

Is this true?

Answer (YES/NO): NO